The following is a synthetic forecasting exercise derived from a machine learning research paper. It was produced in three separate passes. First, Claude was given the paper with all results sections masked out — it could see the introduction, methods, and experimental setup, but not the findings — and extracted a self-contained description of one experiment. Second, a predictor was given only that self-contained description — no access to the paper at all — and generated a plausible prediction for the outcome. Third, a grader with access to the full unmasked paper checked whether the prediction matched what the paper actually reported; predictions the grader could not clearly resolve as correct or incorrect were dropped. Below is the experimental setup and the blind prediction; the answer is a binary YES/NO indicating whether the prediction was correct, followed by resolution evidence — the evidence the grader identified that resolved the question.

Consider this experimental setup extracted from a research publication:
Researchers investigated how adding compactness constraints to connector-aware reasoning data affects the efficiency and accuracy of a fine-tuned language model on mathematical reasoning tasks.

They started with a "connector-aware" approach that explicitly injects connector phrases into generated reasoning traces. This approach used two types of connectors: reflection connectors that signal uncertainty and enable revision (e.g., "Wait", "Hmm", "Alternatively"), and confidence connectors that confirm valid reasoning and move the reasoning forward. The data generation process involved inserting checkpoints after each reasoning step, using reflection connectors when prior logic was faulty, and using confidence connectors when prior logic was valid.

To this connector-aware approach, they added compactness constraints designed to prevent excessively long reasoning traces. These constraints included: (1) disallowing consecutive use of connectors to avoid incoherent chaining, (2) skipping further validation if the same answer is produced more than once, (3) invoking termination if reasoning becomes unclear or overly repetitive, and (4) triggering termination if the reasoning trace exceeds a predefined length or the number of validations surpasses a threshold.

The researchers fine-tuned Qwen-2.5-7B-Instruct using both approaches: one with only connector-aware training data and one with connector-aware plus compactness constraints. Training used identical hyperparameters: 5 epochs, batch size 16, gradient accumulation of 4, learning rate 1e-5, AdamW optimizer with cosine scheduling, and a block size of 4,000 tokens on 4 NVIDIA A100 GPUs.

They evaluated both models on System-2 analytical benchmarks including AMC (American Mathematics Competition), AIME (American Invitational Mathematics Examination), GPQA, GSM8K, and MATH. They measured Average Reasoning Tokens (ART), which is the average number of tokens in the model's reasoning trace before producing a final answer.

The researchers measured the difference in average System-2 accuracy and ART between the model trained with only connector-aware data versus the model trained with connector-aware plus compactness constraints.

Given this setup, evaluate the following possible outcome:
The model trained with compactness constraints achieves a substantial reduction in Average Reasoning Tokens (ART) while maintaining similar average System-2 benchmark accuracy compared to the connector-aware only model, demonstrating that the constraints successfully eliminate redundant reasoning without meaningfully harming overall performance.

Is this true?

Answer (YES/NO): YES